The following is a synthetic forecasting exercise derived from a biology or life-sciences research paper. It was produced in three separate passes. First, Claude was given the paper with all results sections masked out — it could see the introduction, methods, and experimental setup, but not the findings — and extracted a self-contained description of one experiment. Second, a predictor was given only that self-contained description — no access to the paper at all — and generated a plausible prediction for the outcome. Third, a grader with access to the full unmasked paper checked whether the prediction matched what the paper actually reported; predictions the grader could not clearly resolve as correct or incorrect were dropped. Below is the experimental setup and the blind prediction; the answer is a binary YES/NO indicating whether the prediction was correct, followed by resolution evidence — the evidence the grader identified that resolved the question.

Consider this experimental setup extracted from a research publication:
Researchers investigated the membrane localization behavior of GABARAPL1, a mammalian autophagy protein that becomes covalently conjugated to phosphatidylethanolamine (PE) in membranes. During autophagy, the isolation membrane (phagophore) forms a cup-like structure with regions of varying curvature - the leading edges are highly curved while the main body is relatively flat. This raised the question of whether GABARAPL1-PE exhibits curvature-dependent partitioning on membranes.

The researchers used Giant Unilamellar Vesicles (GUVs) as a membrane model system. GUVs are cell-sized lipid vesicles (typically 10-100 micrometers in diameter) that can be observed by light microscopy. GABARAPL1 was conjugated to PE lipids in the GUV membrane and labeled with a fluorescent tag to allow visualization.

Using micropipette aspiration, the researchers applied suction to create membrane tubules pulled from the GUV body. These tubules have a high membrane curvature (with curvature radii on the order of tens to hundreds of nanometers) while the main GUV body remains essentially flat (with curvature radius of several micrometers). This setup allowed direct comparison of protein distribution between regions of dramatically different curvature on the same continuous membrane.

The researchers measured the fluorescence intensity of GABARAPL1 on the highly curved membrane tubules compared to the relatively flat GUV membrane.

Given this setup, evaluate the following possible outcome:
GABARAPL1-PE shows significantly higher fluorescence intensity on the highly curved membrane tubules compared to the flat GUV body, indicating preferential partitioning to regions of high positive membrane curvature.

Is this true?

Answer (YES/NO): YES